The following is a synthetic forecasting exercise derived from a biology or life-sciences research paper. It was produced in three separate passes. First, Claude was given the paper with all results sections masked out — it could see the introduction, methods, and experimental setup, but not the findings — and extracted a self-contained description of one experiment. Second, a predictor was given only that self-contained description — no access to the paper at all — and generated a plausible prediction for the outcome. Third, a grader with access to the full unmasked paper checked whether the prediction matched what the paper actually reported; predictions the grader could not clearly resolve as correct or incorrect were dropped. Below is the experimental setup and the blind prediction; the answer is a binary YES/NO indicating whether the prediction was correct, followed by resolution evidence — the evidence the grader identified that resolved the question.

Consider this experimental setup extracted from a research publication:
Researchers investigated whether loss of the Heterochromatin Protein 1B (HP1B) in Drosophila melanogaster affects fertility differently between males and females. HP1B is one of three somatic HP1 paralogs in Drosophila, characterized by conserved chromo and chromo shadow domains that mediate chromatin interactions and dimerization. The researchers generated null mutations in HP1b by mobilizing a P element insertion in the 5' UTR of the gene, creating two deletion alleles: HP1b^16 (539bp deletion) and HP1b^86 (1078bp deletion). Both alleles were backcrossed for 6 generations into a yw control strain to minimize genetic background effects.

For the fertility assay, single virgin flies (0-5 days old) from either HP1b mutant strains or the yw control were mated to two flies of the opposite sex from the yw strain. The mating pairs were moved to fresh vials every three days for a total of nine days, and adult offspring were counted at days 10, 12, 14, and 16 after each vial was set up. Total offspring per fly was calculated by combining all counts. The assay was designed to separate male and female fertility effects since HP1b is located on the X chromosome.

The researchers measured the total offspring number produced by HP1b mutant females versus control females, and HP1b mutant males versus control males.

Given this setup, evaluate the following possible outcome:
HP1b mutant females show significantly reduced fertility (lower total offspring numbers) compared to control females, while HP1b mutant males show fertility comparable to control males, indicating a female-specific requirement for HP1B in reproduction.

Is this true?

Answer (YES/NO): YES